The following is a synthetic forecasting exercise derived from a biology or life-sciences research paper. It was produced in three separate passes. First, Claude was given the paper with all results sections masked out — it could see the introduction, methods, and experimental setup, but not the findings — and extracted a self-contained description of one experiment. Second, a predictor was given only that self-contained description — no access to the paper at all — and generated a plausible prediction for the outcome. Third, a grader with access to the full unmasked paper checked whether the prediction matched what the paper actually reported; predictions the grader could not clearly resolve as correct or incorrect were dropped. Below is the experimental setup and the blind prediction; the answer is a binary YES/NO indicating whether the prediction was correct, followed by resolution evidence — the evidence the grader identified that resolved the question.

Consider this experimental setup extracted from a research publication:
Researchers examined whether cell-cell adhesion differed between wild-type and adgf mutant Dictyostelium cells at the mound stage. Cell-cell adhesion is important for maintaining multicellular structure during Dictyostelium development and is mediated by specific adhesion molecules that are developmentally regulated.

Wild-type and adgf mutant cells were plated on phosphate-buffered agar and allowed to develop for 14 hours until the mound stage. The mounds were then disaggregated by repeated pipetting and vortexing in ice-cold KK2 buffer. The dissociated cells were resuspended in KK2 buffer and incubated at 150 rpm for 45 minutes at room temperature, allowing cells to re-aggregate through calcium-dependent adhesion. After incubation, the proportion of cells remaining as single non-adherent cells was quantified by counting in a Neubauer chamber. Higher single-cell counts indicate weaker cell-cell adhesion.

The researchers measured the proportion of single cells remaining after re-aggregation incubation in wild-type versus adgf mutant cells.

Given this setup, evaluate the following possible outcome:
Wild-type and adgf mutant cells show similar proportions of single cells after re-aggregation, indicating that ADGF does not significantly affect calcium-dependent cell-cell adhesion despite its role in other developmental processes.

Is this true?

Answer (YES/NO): NO